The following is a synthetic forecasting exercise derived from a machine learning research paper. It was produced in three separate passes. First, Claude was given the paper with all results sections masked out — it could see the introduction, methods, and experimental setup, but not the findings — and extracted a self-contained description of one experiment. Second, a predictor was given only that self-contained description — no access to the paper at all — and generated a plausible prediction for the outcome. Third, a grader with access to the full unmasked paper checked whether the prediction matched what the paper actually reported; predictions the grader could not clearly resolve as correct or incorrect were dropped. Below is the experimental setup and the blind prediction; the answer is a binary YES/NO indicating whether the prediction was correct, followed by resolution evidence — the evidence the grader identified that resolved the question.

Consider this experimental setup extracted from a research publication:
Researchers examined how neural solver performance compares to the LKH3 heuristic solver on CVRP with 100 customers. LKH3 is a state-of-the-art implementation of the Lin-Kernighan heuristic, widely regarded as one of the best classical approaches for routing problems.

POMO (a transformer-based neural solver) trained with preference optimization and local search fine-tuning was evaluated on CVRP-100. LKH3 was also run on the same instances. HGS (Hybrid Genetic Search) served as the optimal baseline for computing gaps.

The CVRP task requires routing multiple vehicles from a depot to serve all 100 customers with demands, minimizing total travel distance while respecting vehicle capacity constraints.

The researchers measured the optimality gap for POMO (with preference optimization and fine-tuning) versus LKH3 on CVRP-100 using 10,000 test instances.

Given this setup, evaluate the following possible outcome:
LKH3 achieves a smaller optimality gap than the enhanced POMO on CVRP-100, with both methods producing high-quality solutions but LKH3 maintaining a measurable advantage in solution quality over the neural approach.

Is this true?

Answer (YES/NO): YES